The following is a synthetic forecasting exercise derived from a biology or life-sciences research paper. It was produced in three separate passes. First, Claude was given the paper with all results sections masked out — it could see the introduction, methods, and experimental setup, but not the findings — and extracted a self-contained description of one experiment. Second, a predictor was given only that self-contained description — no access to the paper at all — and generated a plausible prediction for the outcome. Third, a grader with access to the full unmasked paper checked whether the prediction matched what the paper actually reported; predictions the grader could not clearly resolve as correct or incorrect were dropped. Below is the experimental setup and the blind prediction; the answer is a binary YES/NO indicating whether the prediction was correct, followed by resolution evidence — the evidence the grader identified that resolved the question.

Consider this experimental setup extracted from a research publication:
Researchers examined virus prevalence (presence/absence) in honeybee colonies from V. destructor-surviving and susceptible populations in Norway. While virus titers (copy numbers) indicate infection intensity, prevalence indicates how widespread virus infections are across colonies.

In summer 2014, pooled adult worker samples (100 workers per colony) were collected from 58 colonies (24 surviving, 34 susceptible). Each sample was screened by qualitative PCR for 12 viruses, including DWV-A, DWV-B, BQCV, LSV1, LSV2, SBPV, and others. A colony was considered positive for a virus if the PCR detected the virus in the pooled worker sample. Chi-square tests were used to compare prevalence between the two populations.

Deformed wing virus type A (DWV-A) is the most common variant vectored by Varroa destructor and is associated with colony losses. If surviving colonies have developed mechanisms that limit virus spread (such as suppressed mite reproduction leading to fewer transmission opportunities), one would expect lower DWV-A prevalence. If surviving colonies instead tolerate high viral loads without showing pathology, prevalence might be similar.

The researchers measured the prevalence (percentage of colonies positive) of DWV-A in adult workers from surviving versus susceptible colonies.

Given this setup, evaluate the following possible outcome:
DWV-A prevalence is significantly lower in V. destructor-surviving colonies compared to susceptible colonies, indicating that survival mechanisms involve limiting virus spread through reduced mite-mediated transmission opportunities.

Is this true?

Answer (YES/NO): NO